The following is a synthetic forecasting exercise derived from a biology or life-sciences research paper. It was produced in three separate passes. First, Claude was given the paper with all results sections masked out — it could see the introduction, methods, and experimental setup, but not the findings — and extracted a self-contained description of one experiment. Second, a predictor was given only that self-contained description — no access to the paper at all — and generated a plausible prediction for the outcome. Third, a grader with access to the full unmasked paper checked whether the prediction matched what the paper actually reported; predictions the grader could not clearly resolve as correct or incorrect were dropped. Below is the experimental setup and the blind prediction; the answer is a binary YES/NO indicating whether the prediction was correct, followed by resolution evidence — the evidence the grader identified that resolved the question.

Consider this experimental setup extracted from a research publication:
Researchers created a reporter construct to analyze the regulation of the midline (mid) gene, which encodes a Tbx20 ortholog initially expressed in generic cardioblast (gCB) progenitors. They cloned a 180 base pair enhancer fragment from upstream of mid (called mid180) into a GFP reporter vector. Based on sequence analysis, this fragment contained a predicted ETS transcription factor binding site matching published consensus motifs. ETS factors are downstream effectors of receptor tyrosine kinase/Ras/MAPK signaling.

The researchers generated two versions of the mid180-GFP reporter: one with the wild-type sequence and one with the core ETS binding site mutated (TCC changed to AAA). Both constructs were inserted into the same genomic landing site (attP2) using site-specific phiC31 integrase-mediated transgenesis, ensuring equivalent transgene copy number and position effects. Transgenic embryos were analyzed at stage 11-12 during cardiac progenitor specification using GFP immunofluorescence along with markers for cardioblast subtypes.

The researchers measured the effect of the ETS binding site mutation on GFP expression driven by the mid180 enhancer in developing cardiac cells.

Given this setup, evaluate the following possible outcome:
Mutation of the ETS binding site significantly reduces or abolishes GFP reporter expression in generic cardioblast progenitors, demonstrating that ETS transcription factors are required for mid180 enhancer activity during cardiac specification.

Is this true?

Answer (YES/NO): YES